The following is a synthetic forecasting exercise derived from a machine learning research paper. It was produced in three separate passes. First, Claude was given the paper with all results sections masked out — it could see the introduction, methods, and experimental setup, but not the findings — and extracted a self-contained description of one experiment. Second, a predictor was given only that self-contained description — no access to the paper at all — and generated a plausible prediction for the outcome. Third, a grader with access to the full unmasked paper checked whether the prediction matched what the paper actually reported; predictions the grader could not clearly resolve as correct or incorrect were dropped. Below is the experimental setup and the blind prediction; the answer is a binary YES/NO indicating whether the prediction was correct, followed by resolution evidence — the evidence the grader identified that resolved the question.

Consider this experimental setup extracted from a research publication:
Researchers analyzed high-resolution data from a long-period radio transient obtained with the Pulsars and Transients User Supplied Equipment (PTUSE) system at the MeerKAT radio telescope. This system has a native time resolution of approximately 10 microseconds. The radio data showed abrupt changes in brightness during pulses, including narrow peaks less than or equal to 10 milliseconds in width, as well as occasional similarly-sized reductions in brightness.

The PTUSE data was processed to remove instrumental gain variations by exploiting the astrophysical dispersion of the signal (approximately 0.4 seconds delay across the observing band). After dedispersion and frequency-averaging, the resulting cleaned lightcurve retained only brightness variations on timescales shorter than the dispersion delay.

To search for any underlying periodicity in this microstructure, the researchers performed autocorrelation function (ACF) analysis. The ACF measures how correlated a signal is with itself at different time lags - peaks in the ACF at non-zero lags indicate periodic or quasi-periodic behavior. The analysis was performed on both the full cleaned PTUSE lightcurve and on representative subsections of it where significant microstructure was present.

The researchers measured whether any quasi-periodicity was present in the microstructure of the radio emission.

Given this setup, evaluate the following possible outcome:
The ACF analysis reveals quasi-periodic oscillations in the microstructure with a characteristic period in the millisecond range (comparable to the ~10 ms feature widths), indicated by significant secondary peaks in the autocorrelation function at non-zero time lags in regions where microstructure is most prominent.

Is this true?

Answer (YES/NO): NO